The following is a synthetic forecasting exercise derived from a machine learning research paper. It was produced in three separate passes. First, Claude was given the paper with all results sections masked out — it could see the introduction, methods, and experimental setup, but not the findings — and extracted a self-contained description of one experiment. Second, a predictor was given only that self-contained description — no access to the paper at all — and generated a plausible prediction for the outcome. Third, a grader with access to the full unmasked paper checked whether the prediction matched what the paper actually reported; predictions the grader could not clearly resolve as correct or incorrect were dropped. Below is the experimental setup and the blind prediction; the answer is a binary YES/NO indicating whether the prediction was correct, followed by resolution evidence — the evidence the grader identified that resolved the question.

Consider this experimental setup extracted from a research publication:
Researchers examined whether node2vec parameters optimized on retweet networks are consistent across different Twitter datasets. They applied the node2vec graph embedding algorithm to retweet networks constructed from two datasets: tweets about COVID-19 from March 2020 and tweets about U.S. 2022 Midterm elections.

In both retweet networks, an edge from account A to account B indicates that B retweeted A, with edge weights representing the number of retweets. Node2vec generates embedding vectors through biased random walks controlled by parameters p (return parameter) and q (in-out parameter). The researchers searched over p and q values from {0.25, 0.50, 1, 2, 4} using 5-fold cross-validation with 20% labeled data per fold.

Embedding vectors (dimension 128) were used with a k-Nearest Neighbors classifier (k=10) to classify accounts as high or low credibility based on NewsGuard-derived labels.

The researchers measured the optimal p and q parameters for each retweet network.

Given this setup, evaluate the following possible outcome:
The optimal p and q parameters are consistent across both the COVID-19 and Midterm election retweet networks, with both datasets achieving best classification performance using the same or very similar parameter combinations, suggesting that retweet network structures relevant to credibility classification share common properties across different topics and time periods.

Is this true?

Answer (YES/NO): YES